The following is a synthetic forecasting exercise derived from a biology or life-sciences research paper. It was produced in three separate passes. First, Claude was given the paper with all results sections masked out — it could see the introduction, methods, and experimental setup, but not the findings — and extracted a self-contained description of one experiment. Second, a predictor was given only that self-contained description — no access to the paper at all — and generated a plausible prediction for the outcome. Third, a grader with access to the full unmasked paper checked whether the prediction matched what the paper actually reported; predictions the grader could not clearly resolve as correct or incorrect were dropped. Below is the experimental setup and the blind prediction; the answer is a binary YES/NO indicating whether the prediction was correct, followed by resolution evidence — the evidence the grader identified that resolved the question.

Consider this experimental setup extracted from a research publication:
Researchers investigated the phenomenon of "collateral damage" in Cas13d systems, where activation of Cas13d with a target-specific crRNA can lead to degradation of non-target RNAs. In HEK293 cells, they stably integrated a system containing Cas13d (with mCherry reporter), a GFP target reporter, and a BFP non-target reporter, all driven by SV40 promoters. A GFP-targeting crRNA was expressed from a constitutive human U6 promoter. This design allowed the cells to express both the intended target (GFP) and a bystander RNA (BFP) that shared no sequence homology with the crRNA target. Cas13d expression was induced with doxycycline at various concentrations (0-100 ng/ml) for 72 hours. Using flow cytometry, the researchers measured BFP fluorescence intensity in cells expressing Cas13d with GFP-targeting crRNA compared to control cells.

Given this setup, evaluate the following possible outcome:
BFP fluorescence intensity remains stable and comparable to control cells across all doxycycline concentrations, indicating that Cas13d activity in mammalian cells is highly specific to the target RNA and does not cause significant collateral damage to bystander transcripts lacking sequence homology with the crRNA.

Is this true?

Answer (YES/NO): NO